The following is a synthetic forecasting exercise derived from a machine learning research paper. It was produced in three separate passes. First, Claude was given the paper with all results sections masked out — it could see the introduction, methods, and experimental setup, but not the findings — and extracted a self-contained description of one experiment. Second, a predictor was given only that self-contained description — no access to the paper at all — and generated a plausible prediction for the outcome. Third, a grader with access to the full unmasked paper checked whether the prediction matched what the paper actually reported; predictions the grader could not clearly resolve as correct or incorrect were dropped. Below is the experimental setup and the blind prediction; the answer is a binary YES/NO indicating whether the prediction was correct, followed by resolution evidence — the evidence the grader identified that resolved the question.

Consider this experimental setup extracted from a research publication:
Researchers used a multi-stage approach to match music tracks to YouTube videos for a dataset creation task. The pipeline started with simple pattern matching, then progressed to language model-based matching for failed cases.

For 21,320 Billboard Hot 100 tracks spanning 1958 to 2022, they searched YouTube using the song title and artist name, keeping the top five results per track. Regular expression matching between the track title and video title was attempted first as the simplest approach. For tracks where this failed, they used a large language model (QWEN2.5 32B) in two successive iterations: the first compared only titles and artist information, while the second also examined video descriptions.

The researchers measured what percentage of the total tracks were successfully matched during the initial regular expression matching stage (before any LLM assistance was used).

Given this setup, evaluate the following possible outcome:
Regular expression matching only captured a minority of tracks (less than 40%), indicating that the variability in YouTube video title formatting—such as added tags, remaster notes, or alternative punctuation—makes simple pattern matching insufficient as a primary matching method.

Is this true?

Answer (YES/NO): NO